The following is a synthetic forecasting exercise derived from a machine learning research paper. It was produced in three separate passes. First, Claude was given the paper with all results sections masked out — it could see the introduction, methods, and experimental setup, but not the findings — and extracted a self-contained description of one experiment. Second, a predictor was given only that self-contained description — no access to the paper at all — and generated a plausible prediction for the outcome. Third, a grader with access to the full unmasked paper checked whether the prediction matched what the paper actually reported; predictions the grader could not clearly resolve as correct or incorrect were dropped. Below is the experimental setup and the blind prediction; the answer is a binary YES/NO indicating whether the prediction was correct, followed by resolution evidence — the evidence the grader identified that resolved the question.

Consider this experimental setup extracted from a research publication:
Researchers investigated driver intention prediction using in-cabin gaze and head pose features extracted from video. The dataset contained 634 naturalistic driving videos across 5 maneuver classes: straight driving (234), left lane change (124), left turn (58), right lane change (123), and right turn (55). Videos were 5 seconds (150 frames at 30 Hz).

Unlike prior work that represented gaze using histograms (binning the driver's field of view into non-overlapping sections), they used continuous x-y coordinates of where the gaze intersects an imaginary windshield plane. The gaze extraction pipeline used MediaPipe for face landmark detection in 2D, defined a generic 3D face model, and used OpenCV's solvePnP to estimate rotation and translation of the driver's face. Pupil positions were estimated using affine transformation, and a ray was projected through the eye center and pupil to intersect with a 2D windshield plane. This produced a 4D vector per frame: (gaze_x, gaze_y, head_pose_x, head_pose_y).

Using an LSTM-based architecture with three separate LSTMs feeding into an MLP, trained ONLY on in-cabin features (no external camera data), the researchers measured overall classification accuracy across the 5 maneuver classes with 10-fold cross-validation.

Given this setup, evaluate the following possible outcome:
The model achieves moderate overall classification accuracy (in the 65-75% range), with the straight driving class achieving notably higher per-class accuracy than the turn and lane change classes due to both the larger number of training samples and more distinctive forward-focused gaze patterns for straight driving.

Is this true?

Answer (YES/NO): NO